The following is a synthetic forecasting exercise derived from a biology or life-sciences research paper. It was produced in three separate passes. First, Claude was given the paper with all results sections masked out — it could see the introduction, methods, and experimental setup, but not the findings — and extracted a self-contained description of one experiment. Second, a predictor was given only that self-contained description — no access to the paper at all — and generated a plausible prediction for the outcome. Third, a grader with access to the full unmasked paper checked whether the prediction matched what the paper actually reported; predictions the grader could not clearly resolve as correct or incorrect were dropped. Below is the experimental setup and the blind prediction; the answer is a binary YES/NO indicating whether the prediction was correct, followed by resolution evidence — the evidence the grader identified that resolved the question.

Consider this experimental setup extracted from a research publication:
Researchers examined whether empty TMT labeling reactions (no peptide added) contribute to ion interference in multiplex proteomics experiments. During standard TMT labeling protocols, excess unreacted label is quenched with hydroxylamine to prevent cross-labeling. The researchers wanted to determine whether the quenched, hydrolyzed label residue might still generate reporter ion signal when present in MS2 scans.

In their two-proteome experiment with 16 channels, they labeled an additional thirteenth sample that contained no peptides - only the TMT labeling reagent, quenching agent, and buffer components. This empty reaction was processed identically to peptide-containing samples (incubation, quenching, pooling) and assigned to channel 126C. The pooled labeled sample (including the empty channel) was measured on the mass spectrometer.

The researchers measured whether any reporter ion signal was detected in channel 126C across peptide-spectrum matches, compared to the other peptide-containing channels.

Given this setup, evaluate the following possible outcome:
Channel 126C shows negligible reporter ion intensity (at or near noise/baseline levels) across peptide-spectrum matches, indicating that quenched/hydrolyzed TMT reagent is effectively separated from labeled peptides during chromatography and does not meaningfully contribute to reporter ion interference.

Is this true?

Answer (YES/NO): NO